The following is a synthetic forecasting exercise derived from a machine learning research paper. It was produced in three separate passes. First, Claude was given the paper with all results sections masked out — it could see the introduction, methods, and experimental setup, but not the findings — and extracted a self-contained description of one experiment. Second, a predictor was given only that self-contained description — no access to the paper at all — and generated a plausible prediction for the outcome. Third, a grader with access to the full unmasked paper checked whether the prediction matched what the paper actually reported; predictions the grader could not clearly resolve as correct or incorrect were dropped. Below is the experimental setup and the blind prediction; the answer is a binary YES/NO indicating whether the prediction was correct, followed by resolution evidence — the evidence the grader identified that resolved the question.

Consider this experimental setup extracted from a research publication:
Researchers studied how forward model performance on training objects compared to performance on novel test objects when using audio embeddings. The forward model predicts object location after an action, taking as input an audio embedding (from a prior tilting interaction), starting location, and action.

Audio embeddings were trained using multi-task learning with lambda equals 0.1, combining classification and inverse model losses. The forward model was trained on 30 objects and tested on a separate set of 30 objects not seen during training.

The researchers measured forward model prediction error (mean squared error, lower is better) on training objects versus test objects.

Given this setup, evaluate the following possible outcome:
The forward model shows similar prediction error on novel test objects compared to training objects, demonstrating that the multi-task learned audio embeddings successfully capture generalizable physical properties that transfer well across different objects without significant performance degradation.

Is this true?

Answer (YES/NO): YES